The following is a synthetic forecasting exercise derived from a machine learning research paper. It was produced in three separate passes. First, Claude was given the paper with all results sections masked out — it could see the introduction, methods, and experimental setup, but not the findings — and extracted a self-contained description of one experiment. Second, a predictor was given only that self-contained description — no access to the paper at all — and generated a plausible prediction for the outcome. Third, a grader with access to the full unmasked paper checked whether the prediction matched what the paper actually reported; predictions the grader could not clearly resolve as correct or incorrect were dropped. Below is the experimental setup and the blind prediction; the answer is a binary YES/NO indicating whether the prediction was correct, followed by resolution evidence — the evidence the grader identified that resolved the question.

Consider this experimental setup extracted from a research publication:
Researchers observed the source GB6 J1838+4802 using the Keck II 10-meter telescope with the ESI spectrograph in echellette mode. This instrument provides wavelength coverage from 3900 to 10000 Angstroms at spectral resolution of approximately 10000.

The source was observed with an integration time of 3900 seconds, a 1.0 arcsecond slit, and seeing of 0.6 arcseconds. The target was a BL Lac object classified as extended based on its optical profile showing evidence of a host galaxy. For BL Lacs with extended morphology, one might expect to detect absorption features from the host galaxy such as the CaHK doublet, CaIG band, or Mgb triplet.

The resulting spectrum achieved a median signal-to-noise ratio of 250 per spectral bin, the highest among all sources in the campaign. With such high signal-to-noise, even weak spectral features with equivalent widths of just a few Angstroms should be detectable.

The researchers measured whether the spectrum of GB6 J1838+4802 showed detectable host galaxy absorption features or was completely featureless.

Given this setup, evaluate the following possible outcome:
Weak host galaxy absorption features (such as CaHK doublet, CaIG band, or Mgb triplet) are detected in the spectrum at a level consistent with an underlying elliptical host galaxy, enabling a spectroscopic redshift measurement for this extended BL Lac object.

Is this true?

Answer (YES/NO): NO